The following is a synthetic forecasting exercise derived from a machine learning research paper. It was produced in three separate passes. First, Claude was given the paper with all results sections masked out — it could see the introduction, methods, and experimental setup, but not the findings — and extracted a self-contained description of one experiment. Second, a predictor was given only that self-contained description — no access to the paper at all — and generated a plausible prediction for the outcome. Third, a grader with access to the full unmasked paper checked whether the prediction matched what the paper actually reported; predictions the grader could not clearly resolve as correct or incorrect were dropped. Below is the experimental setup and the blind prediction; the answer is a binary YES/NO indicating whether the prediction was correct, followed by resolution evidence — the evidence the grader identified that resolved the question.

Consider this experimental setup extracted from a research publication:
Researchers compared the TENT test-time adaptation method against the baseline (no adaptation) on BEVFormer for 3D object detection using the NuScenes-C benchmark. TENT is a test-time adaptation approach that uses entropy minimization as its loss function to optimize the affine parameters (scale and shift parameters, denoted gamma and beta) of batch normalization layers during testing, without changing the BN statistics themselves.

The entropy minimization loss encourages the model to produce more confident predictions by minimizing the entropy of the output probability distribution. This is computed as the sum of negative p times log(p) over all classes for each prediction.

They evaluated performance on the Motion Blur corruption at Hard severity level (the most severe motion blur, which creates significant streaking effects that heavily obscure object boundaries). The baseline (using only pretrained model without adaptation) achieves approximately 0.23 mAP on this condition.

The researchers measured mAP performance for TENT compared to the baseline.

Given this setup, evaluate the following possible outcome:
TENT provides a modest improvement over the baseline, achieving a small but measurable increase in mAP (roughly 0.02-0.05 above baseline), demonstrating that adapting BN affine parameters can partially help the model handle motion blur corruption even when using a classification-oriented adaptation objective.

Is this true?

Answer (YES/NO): NO